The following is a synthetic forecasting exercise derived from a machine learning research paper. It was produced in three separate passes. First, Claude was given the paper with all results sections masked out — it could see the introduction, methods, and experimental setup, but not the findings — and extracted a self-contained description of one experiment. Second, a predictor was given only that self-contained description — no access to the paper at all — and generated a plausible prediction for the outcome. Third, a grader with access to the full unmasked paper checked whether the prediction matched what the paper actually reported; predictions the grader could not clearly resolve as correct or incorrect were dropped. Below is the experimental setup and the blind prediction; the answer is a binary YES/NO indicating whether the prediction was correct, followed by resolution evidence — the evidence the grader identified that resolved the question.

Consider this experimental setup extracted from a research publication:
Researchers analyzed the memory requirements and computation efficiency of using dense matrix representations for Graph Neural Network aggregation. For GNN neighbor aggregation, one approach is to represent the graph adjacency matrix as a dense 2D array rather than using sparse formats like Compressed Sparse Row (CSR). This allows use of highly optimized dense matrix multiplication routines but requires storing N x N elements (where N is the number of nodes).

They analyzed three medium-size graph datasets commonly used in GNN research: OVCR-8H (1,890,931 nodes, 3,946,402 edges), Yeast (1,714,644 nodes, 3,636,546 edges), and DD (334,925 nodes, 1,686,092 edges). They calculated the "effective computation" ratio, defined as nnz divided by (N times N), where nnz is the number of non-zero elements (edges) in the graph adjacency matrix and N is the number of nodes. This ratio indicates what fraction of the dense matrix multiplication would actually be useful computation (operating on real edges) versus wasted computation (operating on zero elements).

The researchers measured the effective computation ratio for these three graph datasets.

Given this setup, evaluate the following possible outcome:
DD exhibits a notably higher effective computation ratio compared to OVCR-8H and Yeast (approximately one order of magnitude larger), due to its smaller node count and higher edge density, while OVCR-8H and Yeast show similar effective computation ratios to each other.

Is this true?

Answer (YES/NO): NO